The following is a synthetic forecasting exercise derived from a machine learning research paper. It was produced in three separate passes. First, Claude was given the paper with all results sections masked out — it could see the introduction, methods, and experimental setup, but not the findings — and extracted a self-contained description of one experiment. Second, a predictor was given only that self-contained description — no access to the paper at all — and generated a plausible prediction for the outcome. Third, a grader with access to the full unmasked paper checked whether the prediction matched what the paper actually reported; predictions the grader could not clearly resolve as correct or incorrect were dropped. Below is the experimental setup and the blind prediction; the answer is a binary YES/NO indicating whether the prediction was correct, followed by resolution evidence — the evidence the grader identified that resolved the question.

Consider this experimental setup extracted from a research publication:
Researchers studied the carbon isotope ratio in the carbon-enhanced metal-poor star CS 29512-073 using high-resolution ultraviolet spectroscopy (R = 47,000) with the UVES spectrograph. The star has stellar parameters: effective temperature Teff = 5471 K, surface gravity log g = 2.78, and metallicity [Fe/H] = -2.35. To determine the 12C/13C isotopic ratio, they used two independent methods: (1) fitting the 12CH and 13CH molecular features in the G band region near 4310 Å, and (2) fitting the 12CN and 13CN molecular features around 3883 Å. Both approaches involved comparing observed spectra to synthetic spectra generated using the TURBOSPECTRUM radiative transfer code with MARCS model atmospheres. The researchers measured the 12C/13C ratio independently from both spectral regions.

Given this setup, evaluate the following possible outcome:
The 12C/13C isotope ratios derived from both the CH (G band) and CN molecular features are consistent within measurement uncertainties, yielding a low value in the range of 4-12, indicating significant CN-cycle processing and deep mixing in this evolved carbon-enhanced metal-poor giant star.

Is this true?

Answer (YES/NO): NO